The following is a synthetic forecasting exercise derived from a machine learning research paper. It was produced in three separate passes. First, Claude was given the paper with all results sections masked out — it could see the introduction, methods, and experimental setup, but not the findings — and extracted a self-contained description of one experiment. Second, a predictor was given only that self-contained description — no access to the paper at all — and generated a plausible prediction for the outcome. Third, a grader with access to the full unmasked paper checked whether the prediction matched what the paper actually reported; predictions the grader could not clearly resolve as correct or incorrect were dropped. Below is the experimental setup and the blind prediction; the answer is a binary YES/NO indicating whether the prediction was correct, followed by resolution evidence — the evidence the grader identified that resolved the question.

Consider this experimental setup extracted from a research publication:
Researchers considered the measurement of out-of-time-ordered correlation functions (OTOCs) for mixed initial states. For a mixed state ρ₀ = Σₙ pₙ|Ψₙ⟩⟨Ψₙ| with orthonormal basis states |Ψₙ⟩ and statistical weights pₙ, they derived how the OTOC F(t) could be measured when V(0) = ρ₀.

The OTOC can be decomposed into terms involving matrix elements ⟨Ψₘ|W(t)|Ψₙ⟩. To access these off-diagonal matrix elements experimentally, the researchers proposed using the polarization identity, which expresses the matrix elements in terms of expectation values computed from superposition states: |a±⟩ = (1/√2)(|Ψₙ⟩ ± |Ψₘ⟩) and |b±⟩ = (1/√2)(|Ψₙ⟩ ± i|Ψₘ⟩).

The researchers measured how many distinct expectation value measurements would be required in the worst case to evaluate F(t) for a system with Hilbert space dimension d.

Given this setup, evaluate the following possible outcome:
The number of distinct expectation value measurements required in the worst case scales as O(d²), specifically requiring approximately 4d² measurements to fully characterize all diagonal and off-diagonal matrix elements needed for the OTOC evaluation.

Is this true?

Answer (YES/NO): NO